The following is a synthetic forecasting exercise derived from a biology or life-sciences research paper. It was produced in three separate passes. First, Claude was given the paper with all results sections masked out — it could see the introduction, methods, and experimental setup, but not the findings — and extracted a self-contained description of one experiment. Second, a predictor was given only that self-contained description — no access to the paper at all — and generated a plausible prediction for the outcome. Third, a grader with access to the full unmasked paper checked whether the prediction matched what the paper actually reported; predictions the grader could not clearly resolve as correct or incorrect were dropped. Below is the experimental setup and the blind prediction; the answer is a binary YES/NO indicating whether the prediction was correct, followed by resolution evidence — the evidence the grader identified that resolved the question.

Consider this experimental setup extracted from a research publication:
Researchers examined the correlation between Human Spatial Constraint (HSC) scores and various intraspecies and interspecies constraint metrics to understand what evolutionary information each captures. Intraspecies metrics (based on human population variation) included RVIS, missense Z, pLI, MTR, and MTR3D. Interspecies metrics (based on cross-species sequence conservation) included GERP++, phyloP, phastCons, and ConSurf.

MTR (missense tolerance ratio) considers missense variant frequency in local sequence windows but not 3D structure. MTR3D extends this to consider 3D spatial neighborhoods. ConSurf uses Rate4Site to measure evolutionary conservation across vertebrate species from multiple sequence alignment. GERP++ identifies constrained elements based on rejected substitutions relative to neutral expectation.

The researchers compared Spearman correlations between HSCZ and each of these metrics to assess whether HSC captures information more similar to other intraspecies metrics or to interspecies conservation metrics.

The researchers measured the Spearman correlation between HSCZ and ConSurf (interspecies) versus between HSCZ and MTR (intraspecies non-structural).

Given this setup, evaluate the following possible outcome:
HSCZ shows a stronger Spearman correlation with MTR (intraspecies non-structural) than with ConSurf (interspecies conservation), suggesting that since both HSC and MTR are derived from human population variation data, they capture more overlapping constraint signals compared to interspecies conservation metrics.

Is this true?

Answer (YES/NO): YES